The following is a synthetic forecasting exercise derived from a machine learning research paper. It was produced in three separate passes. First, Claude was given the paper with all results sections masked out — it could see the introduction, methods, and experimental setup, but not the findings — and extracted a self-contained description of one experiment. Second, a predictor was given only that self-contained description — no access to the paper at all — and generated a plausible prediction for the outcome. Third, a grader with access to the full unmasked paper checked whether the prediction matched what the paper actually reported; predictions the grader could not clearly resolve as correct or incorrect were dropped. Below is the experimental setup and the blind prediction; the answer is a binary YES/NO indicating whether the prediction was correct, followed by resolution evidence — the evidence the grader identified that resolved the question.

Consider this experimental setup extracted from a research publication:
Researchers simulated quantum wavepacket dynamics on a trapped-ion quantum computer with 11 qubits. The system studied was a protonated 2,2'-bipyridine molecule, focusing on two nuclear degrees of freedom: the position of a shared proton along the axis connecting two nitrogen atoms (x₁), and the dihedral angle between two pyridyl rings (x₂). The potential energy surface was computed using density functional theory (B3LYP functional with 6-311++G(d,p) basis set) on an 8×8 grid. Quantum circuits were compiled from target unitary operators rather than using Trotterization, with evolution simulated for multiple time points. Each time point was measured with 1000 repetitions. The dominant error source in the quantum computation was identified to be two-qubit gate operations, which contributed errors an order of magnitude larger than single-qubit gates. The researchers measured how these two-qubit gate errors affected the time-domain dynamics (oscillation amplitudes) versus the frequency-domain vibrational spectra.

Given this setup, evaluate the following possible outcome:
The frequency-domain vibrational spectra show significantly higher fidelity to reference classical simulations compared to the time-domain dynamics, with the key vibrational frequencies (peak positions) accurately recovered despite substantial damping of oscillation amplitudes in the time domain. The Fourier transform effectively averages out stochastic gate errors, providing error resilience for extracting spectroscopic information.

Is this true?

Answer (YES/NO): YES